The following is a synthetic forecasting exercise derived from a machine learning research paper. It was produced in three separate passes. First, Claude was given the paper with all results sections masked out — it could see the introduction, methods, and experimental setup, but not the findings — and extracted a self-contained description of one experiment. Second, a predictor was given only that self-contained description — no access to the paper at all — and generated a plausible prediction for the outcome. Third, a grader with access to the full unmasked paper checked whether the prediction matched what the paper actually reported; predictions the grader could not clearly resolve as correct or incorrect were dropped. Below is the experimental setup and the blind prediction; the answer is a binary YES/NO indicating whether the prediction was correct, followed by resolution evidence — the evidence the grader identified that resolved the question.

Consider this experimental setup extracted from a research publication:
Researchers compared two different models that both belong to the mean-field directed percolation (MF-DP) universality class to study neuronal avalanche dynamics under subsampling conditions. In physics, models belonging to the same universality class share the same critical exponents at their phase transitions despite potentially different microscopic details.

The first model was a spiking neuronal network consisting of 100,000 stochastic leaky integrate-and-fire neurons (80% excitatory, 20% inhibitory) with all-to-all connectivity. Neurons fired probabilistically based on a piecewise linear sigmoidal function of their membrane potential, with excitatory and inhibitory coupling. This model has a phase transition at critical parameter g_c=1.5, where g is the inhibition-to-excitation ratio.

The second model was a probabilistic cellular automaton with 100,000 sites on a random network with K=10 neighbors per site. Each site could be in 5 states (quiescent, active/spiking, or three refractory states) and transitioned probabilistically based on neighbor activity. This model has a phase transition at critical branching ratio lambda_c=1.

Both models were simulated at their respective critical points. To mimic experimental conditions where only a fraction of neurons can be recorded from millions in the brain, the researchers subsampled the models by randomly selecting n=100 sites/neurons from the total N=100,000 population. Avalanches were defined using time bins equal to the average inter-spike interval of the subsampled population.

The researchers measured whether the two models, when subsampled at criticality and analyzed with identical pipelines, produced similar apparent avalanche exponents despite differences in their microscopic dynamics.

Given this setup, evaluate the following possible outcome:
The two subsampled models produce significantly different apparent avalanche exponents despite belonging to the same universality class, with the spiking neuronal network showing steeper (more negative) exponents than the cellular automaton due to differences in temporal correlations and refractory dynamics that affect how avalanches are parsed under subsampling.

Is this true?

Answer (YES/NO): NO